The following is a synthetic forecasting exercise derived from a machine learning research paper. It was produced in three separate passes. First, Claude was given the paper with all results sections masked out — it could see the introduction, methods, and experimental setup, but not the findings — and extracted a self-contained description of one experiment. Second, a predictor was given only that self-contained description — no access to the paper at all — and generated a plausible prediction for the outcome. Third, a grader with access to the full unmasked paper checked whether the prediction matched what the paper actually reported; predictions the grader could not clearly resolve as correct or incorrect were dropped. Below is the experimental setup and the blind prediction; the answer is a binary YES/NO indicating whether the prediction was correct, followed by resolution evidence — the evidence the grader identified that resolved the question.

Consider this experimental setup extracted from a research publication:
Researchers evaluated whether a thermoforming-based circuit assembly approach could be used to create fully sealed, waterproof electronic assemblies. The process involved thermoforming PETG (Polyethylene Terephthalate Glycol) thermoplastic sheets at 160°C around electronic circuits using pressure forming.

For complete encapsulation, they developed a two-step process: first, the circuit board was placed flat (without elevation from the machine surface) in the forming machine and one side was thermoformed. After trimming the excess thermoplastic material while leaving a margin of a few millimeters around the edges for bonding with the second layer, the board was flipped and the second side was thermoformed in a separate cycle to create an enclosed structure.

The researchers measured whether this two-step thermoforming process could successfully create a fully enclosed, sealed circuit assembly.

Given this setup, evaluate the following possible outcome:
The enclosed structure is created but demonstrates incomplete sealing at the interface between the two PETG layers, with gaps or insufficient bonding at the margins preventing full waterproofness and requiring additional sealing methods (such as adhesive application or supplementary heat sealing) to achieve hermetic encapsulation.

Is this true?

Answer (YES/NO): NO